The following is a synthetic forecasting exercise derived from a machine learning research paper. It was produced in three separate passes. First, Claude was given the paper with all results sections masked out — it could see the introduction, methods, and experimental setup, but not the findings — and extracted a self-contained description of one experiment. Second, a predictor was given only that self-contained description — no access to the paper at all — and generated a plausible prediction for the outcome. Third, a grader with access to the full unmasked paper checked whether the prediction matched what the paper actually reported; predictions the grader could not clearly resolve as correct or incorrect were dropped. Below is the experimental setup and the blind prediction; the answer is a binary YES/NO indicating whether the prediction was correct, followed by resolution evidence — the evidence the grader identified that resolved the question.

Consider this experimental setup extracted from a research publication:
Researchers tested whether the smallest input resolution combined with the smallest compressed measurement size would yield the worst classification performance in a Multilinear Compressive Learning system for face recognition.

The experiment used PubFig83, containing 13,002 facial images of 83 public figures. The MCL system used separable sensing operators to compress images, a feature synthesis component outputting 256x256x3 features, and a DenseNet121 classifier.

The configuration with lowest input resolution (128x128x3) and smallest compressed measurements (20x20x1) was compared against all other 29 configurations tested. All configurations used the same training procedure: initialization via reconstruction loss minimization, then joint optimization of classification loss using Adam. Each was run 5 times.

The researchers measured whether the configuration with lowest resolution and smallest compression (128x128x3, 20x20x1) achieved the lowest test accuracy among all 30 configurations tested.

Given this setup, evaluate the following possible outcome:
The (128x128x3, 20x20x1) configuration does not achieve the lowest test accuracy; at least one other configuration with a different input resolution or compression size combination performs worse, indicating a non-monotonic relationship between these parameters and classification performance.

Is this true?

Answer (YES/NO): YES